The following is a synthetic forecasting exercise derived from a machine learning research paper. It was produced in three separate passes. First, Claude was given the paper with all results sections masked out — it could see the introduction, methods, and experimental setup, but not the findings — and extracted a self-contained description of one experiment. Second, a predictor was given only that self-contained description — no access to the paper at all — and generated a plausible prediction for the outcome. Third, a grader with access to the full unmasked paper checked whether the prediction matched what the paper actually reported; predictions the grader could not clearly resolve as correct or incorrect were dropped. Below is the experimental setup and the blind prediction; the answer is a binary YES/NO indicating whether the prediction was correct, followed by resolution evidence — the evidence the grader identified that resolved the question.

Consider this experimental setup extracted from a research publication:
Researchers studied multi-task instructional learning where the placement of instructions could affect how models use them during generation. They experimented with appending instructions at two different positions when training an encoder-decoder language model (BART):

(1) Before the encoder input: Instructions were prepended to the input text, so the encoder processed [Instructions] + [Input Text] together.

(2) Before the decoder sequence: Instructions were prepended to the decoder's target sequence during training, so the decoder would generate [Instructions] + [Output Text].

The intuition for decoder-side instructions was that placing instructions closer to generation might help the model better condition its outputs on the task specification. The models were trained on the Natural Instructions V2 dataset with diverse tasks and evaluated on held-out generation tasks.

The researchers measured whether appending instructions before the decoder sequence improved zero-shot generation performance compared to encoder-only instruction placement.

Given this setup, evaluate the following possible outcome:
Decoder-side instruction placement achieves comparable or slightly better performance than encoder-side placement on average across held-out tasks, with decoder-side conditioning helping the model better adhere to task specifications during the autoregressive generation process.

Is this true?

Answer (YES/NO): NO